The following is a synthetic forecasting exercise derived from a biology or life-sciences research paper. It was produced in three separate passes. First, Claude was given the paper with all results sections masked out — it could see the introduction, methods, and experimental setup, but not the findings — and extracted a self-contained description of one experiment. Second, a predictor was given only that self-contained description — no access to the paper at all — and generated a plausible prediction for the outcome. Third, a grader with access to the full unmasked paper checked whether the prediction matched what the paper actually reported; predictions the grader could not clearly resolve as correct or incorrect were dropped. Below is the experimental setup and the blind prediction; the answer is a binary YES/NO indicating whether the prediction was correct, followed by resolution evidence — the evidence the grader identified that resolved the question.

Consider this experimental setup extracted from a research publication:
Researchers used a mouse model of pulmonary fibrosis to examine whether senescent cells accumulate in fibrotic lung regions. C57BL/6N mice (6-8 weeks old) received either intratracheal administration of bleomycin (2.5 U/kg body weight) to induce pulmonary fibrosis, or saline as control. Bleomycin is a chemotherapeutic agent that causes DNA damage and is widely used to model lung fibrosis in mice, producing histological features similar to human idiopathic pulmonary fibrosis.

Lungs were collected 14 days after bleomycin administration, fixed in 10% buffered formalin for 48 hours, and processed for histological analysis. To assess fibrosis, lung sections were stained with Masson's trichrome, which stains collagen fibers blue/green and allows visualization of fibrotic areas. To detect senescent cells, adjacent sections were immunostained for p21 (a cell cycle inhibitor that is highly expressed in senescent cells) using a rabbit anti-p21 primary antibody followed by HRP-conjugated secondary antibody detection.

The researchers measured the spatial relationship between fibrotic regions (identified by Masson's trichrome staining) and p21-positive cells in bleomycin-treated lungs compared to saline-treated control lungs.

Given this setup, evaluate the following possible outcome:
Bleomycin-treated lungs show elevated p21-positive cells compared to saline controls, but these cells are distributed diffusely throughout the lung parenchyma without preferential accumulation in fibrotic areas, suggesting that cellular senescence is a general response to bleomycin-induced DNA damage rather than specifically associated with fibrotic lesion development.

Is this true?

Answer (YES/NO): NO